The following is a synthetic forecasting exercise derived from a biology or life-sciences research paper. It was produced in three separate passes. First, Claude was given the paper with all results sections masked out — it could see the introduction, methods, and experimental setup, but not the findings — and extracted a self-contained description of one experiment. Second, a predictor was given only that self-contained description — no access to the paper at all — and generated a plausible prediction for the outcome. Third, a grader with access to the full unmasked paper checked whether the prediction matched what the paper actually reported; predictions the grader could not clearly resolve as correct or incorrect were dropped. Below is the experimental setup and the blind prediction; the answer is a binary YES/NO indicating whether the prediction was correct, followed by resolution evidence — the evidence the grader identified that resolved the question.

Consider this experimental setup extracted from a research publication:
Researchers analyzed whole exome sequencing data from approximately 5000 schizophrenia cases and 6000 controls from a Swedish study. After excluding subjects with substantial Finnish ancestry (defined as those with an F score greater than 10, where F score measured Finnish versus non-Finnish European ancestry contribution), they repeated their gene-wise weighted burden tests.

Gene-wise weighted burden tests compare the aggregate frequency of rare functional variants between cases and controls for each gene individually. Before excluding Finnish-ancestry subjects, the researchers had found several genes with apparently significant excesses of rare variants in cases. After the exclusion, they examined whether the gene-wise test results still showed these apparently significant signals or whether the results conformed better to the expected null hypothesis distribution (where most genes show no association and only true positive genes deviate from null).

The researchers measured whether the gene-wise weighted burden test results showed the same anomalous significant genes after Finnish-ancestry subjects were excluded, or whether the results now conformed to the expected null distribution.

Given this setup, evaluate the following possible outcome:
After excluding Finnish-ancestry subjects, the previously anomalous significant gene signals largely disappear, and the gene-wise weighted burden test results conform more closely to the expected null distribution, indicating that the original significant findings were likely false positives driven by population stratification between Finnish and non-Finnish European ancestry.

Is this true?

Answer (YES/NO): YES